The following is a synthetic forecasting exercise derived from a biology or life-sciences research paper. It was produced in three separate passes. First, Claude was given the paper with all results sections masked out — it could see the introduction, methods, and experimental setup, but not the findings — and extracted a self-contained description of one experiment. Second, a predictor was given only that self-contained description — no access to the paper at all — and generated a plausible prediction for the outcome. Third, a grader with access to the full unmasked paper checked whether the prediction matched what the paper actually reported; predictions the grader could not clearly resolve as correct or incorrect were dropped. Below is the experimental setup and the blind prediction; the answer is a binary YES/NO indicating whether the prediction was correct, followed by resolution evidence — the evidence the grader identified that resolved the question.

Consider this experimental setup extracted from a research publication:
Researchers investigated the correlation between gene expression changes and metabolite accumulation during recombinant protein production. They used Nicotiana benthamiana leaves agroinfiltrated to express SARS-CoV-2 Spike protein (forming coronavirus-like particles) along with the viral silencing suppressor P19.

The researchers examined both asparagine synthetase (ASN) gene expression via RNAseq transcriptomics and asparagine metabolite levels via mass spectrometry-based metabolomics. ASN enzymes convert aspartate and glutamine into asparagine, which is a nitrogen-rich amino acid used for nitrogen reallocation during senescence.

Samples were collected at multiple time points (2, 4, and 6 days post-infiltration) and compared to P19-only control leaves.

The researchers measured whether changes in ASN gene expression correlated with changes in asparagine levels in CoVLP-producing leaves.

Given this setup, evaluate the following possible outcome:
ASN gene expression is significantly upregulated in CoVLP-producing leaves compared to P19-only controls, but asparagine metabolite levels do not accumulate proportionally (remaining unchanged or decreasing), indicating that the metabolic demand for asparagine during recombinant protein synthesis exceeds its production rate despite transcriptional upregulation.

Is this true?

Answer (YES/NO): NO